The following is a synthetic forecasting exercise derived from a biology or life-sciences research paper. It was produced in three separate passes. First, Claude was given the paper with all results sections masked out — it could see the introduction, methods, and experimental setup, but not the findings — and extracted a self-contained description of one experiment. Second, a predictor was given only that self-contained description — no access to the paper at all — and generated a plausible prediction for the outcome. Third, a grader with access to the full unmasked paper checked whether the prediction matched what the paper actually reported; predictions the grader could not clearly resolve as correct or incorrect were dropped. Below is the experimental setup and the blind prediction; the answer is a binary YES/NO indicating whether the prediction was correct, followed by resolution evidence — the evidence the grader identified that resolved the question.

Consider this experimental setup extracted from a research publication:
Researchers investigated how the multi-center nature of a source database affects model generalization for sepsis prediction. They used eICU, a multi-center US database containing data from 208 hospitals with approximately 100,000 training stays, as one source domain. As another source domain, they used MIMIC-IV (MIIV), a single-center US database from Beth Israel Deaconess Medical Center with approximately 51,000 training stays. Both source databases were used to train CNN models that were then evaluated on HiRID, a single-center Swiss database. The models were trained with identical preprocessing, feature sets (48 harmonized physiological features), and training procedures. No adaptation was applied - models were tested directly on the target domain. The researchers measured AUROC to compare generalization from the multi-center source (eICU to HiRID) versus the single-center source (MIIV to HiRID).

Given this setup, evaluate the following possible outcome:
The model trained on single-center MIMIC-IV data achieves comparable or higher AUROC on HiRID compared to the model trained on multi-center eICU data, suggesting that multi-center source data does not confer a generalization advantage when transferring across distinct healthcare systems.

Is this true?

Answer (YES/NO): NO